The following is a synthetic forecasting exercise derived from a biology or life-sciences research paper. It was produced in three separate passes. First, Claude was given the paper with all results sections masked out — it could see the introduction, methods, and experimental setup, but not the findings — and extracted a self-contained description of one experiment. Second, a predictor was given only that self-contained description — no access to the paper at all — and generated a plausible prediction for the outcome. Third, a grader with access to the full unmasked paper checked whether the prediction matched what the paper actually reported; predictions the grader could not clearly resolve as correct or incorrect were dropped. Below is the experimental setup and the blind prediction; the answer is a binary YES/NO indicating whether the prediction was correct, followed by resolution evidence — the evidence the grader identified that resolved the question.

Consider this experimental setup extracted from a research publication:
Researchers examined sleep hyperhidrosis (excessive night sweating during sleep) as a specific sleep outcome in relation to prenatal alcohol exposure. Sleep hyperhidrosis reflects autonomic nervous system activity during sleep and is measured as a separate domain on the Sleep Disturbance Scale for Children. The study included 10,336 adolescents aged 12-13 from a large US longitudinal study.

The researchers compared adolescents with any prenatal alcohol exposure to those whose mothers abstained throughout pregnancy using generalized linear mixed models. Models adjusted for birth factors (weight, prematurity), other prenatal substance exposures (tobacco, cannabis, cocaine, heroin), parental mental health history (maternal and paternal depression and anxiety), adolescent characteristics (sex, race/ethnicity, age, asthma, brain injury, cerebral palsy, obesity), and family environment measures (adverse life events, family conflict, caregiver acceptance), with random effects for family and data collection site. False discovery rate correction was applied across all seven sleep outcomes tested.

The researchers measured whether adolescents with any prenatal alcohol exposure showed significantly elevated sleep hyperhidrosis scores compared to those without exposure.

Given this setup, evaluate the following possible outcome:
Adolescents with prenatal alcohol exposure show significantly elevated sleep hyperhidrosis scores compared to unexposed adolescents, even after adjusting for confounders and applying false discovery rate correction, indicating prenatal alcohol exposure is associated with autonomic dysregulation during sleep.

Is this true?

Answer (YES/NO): NO